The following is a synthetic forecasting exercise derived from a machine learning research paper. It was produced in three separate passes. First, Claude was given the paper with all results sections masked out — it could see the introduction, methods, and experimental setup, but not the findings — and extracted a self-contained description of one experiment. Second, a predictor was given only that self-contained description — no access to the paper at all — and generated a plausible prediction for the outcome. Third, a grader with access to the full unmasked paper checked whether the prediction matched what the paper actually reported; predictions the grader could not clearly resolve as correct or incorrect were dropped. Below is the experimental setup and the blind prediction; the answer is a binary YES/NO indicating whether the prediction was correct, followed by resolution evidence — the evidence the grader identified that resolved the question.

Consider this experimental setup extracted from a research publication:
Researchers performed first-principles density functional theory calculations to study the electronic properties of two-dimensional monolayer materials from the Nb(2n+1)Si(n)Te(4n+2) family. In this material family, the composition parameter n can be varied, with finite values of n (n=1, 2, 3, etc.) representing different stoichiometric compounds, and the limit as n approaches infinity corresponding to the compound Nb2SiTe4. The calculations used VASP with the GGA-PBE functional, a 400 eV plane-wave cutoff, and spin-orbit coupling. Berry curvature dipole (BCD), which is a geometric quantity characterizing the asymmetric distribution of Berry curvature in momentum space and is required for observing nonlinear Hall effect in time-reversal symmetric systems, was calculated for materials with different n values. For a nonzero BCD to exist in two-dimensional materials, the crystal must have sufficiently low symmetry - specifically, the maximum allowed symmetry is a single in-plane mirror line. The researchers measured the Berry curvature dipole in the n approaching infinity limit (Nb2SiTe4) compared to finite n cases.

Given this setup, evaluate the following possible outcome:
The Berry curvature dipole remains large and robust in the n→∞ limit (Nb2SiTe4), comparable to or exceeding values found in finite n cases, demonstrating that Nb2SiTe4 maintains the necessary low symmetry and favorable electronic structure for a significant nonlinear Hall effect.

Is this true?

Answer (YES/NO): NO